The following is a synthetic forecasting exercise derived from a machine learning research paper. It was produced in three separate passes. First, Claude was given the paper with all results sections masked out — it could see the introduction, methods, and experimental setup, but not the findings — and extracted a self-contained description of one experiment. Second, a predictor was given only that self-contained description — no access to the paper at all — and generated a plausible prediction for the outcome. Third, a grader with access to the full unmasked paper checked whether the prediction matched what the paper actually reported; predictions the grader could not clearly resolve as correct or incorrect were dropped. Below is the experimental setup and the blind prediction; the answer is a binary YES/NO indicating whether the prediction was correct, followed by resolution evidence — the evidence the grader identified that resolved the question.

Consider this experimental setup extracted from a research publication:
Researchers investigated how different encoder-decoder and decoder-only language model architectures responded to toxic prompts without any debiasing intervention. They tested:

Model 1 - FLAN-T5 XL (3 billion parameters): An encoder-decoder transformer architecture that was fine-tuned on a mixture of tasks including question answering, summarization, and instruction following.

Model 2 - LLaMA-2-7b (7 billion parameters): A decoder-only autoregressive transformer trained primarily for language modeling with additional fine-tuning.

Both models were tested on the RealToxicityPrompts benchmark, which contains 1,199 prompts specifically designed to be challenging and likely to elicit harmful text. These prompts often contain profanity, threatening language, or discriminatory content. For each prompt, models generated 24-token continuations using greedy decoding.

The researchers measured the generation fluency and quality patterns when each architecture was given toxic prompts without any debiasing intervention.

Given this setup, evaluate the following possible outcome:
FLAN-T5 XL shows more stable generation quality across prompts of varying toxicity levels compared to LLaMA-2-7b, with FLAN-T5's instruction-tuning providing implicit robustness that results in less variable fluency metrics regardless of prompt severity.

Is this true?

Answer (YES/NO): NO